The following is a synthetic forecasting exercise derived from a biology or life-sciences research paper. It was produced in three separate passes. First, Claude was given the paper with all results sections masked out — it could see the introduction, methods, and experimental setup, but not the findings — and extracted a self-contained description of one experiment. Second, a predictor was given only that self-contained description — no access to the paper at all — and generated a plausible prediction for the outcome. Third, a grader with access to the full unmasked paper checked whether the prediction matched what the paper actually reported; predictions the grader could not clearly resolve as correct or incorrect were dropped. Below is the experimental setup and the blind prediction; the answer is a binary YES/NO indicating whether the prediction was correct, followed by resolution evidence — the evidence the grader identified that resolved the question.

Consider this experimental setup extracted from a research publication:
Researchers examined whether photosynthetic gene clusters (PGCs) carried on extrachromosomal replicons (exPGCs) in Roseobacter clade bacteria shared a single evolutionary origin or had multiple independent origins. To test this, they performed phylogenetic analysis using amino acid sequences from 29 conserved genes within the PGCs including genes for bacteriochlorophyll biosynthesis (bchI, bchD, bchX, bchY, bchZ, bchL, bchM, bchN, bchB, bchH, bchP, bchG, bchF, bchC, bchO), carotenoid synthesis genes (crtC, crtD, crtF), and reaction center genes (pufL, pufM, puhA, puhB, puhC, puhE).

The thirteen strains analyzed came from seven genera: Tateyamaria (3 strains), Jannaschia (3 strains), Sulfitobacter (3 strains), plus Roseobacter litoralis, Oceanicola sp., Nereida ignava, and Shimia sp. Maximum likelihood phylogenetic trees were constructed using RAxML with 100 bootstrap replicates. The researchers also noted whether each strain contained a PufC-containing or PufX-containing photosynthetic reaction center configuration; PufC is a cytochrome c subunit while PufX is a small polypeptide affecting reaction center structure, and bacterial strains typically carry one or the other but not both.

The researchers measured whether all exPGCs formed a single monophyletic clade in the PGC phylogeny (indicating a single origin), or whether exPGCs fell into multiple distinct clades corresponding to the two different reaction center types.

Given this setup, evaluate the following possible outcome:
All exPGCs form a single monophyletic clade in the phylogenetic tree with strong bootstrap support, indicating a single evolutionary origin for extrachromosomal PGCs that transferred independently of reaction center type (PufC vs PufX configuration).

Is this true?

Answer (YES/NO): NO